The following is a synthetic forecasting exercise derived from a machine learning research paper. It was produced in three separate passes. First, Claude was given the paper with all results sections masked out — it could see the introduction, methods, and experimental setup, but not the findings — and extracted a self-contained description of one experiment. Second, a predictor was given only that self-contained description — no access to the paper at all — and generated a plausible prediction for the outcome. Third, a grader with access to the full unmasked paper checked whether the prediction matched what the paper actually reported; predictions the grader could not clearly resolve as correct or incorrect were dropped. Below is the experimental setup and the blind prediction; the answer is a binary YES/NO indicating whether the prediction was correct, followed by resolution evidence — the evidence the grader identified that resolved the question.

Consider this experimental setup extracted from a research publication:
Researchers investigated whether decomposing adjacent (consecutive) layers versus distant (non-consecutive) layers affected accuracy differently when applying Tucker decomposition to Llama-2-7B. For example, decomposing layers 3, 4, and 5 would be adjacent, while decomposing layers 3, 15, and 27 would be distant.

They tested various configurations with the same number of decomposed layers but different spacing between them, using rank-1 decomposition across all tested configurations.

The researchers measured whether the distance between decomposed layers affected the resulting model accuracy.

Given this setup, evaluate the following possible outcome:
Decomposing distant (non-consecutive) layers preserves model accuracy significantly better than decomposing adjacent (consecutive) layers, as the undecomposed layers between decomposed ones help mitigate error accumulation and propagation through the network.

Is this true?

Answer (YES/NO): YES